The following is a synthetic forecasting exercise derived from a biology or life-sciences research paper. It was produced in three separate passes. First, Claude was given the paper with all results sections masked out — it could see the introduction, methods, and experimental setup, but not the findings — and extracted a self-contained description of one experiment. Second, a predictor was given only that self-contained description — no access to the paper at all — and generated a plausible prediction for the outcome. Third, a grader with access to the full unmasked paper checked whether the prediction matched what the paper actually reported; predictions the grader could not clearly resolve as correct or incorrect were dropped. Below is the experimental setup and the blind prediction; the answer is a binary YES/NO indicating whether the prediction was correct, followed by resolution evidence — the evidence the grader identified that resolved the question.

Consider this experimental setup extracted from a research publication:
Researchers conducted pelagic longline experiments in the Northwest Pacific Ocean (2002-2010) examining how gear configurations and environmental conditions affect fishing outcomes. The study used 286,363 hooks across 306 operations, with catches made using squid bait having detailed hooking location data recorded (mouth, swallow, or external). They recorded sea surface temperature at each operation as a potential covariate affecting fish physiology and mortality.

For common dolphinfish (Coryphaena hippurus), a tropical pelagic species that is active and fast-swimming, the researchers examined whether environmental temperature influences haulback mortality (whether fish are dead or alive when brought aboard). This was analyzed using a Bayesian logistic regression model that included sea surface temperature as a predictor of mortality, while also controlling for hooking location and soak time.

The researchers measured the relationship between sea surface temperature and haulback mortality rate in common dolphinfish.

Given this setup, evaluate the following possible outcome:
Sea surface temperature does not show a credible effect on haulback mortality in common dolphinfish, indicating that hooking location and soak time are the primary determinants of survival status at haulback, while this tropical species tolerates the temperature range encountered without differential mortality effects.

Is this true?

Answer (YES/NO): NO